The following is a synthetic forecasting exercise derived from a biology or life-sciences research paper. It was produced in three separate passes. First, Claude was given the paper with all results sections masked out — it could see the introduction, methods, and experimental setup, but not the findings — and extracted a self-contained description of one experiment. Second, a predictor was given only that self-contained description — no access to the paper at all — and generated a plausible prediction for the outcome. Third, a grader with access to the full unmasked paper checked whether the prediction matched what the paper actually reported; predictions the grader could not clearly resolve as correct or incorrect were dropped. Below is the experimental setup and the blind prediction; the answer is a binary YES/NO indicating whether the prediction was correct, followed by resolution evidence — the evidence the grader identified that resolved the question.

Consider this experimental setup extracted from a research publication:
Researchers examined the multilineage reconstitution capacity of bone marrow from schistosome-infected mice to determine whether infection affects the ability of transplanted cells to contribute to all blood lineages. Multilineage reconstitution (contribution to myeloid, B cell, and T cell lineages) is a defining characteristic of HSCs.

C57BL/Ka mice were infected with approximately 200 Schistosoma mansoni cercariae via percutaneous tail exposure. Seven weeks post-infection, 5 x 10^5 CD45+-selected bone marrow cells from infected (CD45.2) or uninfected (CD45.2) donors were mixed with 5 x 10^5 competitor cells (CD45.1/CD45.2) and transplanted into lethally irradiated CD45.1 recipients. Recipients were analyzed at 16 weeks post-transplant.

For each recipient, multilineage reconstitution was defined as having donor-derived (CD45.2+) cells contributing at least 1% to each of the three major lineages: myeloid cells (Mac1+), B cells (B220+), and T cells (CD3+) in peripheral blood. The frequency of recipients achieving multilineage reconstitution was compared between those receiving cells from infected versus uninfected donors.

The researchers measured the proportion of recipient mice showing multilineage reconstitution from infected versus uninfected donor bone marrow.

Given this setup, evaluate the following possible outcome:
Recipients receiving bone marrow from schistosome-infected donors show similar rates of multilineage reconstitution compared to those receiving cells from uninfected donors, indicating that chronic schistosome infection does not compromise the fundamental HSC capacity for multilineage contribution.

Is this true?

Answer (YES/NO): YES